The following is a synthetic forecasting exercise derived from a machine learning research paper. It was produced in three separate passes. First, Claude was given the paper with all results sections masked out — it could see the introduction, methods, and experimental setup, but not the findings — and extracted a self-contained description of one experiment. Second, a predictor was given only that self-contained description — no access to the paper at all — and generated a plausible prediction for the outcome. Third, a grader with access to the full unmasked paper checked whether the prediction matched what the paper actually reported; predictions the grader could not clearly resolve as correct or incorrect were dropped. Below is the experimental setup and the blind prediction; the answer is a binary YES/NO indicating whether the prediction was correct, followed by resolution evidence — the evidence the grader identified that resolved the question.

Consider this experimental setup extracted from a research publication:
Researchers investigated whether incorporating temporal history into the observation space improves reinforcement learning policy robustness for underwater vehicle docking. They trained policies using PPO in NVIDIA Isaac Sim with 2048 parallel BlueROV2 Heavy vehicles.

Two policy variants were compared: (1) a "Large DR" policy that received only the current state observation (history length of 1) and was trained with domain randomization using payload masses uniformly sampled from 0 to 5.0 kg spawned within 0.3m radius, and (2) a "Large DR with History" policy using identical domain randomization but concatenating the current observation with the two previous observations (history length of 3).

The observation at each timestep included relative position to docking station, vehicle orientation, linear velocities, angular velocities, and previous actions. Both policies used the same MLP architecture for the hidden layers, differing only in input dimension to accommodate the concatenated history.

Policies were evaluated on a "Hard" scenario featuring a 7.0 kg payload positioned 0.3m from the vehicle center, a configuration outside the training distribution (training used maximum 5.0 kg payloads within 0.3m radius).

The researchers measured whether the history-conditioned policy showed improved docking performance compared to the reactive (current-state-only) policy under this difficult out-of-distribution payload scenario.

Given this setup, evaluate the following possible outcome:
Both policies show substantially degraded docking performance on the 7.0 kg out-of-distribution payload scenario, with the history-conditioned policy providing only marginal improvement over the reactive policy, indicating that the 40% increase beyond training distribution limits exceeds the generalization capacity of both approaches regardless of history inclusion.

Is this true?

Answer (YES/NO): NO